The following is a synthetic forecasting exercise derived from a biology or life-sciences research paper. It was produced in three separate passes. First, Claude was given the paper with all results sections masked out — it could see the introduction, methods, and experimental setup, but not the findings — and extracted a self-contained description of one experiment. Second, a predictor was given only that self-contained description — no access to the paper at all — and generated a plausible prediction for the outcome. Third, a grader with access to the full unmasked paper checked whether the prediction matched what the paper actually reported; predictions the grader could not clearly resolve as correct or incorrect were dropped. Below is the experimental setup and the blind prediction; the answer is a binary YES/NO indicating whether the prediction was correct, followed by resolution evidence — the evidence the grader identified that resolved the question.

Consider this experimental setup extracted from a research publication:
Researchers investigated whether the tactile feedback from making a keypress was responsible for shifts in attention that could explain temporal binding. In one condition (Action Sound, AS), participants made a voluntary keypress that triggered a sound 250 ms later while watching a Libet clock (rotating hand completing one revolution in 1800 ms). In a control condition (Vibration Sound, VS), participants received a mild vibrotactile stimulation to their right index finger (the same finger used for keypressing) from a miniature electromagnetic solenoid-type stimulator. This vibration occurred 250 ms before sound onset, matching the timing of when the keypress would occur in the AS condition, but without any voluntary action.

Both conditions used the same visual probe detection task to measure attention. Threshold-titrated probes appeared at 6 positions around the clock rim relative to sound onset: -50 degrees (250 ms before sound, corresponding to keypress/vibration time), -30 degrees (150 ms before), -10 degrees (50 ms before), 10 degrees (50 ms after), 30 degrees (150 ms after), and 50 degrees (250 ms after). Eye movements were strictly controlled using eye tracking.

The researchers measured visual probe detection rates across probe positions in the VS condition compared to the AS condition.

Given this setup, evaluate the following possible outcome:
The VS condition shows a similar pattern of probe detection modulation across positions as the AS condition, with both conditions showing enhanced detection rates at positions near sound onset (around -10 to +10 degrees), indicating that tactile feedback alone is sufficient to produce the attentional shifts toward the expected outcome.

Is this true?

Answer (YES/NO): NO